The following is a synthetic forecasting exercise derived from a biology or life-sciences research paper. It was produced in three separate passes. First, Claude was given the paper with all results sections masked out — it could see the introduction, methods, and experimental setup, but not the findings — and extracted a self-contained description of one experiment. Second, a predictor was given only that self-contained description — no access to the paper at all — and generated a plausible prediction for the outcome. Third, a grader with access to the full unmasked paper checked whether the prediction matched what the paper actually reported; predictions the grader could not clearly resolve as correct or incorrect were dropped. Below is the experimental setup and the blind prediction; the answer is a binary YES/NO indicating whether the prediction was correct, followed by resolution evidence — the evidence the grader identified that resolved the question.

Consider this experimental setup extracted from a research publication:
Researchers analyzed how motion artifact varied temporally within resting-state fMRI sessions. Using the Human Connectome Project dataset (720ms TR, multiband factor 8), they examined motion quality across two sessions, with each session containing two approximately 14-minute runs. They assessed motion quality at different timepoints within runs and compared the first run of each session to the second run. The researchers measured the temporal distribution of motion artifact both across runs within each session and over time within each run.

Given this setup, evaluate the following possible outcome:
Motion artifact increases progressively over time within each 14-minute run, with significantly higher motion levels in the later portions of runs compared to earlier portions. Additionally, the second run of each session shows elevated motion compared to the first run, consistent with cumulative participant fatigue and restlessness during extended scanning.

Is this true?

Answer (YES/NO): YES